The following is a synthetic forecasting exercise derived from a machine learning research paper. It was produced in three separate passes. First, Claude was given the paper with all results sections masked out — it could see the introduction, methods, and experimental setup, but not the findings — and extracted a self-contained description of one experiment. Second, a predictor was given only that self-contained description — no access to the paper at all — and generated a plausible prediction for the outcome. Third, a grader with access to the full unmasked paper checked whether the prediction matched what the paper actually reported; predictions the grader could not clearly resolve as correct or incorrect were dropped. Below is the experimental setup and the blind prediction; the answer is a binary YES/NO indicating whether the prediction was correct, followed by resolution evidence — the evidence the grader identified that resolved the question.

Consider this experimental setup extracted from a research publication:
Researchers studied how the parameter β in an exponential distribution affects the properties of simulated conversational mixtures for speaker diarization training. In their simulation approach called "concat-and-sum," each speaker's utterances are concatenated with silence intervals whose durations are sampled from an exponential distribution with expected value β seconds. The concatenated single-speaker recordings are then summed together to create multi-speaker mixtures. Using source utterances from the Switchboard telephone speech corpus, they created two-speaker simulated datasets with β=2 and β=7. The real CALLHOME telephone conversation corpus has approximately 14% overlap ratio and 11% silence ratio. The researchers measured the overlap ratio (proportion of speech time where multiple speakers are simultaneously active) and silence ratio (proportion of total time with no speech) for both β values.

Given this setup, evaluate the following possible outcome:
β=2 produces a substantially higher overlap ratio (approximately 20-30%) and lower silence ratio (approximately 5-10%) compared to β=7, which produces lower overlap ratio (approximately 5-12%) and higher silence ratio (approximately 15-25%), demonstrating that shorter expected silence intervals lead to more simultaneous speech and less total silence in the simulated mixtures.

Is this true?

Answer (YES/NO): NO